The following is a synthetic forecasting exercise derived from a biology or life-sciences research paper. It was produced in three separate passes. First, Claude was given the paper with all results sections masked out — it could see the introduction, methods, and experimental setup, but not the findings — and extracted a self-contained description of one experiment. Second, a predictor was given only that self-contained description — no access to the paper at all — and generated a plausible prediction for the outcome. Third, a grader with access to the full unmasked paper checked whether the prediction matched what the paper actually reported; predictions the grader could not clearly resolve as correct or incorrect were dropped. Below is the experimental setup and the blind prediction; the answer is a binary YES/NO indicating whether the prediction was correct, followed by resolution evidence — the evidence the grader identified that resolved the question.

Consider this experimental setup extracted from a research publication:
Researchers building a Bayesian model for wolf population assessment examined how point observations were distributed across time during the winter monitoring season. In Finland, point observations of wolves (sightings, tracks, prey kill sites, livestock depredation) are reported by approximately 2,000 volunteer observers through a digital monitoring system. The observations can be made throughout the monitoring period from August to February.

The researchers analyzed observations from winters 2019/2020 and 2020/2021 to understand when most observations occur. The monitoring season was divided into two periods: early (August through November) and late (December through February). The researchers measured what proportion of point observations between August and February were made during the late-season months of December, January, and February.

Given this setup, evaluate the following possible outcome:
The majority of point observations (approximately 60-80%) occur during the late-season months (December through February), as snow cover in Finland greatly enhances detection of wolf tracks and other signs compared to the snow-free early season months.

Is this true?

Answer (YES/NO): NO